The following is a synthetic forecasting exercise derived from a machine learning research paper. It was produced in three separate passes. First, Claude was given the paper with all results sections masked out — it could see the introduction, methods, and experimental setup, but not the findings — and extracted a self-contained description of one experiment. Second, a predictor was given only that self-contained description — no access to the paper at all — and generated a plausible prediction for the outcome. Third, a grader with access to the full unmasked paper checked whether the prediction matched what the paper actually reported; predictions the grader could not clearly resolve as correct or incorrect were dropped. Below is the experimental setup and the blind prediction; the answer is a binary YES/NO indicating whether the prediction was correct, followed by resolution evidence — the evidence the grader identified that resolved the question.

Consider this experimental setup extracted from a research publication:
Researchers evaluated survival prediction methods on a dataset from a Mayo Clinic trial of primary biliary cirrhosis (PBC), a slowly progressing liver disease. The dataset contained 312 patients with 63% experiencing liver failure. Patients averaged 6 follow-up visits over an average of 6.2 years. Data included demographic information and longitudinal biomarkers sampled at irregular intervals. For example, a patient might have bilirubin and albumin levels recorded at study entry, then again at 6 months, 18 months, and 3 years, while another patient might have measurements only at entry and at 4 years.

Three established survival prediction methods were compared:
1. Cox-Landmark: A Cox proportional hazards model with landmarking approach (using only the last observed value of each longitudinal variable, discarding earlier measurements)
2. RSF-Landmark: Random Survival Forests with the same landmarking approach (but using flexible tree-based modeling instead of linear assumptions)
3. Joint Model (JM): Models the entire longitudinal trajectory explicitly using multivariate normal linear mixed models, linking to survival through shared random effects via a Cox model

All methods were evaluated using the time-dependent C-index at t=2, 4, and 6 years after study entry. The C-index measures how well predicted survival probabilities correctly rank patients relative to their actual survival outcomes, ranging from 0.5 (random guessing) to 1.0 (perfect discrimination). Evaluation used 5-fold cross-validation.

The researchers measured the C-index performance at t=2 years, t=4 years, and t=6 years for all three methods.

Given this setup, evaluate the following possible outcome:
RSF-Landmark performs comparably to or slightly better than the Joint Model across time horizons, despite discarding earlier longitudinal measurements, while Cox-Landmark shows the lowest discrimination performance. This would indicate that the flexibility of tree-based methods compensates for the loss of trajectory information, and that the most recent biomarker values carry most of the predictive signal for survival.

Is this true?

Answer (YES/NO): NO